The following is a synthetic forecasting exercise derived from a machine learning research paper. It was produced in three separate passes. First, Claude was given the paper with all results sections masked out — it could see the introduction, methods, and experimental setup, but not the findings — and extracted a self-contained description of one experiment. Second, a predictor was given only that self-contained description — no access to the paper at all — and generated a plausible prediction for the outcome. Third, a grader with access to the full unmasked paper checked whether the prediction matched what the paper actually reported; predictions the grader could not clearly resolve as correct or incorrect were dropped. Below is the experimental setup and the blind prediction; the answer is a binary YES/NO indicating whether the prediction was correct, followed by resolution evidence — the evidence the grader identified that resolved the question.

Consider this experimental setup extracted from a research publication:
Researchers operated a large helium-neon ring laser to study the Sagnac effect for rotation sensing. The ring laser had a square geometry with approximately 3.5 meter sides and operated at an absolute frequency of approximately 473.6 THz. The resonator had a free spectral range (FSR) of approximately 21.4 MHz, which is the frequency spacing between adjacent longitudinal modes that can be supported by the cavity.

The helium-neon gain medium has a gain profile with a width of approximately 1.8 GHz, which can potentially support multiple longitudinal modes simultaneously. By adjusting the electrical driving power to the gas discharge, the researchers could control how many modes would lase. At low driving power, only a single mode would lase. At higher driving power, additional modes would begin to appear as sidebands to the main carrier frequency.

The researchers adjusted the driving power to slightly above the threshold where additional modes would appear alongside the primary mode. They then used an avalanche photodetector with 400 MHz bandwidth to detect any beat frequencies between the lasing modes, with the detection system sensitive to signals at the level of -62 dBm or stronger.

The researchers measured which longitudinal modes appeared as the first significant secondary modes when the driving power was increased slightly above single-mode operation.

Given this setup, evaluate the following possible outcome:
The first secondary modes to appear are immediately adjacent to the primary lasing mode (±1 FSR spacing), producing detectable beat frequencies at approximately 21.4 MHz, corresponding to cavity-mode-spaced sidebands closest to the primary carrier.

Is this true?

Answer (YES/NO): NO